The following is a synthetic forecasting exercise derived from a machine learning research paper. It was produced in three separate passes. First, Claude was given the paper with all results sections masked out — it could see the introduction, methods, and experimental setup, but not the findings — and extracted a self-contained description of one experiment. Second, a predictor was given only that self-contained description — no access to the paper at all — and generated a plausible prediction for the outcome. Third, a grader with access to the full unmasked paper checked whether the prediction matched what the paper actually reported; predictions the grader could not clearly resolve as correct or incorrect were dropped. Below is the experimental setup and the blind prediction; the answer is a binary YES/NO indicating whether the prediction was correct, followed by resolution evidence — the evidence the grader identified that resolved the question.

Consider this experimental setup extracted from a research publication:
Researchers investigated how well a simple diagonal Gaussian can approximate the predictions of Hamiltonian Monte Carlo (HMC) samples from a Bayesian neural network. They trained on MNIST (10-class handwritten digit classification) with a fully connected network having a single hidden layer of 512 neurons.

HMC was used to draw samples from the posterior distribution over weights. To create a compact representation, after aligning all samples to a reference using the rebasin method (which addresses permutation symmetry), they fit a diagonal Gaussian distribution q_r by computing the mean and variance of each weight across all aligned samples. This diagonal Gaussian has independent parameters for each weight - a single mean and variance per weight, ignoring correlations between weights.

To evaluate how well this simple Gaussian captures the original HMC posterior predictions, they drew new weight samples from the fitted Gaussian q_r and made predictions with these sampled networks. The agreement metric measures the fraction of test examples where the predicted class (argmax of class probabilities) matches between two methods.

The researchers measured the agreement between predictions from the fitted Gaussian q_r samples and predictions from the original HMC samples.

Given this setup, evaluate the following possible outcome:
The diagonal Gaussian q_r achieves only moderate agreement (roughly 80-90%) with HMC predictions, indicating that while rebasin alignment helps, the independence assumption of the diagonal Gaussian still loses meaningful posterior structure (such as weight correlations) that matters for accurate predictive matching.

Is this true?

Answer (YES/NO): YES